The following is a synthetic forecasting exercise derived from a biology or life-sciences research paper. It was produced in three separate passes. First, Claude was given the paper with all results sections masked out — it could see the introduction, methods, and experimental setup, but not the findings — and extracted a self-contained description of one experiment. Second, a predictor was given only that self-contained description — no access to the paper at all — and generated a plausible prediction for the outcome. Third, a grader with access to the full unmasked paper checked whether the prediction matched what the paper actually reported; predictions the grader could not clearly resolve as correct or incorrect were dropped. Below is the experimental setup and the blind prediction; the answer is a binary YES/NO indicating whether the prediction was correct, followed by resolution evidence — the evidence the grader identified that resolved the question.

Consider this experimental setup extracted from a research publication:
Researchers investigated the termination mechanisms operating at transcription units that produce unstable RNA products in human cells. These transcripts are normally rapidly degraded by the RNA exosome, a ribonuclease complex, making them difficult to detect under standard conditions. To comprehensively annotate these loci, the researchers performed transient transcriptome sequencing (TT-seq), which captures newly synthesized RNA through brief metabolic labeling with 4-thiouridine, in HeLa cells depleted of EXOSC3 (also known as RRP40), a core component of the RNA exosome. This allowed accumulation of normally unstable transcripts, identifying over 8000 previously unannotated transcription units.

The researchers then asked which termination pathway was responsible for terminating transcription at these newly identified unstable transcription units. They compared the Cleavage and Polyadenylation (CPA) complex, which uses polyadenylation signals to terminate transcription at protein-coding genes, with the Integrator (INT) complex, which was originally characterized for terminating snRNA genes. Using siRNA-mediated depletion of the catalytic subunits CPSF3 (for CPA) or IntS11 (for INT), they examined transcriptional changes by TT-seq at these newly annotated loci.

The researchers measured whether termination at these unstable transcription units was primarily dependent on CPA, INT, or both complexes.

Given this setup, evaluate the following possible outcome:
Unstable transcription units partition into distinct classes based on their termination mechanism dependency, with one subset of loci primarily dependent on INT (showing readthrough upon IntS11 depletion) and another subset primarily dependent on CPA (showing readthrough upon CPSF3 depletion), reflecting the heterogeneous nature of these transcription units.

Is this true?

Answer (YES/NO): NO